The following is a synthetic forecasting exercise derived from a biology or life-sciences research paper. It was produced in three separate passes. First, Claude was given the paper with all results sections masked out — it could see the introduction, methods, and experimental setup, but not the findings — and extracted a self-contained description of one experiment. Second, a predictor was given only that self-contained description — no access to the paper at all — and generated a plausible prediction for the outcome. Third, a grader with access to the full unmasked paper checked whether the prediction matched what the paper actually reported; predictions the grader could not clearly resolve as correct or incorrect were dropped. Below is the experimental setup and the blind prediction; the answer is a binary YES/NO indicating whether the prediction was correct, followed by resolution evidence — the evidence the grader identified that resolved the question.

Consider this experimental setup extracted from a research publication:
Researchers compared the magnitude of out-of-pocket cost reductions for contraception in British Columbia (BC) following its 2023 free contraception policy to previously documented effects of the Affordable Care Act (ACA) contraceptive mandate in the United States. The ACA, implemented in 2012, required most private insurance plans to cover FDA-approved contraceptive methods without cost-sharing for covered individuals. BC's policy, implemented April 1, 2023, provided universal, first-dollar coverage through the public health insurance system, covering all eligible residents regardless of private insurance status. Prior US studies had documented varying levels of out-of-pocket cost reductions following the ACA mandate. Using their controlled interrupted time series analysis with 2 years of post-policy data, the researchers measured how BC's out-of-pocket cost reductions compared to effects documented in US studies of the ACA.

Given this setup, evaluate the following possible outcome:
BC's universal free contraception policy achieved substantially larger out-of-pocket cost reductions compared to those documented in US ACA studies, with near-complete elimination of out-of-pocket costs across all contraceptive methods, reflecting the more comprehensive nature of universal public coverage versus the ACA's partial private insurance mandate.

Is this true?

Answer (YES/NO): NO